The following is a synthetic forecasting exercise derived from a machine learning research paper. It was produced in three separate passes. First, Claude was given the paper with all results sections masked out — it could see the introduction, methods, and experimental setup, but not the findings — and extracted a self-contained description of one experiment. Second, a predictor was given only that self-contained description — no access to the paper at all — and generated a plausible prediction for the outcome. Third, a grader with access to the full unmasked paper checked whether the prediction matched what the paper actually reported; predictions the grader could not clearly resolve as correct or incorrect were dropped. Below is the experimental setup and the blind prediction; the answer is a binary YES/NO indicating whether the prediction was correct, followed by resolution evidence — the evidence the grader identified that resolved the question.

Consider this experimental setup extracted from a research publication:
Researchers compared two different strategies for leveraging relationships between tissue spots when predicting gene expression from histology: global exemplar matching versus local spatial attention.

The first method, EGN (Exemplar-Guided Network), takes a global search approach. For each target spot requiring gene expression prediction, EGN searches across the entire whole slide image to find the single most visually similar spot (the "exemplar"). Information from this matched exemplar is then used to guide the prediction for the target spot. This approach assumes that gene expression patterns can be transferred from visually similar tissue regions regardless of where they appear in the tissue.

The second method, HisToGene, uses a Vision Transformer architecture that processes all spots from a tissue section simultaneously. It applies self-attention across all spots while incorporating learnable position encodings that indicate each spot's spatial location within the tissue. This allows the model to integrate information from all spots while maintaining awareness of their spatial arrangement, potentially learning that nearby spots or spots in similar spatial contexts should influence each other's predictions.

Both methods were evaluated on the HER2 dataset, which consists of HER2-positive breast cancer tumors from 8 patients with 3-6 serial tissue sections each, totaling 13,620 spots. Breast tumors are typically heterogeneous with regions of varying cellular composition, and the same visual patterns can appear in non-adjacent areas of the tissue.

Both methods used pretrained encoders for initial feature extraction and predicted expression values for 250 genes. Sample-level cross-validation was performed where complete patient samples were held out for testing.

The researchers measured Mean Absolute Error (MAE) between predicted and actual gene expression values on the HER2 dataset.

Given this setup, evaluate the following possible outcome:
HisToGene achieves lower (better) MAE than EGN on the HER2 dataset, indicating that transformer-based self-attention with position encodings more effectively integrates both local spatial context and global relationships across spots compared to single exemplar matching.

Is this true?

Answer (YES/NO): NO